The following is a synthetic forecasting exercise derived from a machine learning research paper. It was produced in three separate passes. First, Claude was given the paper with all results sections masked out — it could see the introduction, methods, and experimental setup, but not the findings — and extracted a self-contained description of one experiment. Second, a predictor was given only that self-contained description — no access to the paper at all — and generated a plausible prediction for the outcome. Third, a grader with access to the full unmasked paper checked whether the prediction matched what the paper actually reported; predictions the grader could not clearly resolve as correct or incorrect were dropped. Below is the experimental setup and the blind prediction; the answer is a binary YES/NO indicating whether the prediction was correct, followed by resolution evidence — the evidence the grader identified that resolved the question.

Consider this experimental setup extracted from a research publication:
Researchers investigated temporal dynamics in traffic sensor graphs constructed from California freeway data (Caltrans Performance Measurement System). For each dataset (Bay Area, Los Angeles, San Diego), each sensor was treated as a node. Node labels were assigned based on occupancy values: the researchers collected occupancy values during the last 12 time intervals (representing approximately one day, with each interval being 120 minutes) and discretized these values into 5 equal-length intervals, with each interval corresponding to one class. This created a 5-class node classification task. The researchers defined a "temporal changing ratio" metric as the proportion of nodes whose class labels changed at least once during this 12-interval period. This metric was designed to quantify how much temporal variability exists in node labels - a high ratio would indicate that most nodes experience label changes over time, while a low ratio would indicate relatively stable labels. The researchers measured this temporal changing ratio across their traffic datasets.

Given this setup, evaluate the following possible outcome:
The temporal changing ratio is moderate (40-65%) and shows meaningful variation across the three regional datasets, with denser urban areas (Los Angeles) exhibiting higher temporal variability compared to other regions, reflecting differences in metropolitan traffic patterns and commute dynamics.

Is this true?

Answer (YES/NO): NO